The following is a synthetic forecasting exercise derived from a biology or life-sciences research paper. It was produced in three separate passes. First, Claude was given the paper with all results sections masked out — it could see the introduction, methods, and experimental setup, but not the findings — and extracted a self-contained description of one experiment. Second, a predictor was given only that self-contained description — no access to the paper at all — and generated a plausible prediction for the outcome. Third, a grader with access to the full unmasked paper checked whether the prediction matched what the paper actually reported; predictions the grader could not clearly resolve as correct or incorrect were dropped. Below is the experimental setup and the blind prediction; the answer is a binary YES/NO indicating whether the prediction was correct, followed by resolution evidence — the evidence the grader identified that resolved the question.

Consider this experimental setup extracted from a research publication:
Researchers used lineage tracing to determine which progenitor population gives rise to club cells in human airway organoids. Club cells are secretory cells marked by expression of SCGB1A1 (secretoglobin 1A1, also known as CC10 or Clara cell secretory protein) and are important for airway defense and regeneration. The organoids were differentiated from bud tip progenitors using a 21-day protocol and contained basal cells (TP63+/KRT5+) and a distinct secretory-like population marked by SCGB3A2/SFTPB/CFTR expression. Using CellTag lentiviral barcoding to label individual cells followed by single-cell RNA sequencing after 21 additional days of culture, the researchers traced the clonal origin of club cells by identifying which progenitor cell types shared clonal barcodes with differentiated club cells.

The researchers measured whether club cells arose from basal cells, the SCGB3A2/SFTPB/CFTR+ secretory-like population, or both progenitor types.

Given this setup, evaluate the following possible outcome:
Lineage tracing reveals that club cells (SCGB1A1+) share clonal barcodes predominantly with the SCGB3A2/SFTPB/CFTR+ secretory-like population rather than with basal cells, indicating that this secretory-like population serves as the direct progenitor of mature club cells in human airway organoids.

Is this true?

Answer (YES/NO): NO